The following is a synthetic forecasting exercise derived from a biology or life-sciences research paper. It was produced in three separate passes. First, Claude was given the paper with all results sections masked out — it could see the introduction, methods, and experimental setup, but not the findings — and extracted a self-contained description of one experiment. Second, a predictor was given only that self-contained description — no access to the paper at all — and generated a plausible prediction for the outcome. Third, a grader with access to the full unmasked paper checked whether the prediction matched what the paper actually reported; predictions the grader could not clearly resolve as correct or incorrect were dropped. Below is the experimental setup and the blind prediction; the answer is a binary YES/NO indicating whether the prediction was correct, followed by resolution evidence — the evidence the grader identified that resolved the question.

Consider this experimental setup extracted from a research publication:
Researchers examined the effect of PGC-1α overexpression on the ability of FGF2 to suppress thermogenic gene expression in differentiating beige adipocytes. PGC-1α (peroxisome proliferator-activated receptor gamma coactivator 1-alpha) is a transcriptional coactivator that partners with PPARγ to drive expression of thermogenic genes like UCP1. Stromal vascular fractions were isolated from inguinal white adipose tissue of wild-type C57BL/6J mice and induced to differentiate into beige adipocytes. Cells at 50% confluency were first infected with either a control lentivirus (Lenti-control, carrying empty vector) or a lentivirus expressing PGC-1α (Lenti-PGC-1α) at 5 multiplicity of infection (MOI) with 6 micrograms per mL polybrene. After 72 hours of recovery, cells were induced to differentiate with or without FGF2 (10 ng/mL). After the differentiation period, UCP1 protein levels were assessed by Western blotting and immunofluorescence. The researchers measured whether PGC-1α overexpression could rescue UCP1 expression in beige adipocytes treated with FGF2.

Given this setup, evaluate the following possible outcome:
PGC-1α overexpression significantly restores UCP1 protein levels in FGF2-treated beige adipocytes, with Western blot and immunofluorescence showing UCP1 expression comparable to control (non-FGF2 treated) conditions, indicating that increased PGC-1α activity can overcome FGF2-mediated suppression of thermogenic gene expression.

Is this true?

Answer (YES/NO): NO